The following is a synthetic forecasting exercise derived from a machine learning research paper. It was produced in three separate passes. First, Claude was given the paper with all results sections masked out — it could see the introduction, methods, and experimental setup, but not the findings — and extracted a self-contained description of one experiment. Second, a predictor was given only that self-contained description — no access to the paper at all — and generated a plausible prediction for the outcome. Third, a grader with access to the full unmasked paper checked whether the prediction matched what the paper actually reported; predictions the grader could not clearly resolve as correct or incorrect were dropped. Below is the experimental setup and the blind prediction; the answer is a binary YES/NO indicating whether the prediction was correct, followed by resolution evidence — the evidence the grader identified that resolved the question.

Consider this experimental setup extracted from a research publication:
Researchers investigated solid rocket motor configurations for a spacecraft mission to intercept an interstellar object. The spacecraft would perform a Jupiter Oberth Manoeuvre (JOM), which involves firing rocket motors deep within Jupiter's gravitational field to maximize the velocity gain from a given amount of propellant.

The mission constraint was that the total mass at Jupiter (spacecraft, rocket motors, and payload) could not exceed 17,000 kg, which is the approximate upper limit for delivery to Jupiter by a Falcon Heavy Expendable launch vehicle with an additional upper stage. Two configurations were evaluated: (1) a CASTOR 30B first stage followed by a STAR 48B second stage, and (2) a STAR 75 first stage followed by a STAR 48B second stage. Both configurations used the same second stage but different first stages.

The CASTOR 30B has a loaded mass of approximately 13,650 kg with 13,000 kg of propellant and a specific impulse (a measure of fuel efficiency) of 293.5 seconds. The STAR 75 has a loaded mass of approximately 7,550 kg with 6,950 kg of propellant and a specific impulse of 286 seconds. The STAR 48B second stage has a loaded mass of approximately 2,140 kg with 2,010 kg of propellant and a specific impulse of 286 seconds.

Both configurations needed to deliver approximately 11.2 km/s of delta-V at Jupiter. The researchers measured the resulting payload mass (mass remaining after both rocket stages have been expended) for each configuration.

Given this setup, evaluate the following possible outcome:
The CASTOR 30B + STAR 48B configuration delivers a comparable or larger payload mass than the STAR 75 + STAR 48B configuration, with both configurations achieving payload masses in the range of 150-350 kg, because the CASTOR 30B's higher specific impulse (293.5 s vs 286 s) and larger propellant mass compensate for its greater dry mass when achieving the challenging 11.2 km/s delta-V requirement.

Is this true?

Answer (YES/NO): NO